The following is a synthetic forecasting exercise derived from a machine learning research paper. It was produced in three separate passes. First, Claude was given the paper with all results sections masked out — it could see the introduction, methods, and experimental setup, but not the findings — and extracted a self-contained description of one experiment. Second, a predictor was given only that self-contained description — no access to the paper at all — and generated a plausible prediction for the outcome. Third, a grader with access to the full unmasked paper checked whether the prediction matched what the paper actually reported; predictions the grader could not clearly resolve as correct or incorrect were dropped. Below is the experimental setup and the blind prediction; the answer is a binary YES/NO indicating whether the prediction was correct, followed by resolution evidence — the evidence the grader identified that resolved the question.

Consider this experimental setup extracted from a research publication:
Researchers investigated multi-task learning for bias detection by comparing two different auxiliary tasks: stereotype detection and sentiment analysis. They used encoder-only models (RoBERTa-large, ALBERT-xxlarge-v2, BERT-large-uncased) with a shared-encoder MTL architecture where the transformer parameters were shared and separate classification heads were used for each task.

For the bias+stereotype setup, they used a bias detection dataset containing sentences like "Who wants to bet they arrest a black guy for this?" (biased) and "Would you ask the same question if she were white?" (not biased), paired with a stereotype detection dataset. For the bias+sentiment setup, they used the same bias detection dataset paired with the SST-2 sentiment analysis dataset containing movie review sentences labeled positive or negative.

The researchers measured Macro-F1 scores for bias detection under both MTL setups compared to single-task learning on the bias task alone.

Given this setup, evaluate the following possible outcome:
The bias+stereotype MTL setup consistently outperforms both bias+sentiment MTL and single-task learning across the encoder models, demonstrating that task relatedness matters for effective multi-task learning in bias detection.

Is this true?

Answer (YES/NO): YES